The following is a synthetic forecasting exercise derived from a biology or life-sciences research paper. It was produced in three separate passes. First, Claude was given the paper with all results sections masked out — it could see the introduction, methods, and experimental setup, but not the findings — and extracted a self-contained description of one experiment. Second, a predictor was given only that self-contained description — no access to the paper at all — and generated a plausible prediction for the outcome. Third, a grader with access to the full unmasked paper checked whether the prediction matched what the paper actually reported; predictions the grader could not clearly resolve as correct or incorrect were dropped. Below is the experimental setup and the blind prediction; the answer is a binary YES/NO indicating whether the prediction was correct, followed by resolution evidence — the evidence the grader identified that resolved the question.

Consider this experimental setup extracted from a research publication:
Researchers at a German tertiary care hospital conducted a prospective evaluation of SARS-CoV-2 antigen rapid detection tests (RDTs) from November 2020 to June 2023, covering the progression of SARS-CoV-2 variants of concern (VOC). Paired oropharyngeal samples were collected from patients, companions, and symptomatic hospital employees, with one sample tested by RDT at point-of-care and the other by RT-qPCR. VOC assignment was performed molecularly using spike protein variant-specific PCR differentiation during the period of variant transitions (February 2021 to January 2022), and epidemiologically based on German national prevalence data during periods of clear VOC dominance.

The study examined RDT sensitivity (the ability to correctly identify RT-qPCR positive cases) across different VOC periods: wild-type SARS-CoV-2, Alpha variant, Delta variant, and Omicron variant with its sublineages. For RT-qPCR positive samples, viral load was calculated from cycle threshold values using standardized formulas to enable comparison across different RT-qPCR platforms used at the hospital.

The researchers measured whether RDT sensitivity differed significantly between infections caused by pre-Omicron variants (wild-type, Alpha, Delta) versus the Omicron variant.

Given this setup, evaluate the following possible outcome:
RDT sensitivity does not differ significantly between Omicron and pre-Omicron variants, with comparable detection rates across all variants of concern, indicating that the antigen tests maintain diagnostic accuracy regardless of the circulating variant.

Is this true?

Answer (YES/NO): YES